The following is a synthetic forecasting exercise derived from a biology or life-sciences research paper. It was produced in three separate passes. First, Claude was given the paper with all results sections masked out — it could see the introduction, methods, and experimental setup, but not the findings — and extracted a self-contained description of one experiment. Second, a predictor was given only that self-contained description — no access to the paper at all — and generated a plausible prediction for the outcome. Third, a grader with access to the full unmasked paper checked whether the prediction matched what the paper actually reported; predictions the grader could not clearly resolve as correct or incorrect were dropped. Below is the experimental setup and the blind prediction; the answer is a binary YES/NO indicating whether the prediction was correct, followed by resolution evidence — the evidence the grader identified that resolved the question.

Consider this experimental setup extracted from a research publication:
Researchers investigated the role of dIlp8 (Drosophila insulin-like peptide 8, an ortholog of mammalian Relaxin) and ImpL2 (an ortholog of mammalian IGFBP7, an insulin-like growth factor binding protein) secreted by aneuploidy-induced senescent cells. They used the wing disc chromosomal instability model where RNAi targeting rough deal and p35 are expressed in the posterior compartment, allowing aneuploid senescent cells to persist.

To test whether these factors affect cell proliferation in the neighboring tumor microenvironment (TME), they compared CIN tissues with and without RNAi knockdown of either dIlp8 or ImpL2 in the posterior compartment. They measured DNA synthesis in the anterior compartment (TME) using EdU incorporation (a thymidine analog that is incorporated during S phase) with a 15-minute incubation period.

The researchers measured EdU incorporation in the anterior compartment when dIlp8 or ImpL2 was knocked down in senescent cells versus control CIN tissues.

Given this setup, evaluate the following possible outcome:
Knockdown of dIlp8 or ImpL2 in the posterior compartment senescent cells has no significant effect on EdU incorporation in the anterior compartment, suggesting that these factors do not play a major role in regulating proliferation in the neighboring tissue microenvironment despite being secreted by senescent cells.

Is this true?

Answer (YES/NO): NO